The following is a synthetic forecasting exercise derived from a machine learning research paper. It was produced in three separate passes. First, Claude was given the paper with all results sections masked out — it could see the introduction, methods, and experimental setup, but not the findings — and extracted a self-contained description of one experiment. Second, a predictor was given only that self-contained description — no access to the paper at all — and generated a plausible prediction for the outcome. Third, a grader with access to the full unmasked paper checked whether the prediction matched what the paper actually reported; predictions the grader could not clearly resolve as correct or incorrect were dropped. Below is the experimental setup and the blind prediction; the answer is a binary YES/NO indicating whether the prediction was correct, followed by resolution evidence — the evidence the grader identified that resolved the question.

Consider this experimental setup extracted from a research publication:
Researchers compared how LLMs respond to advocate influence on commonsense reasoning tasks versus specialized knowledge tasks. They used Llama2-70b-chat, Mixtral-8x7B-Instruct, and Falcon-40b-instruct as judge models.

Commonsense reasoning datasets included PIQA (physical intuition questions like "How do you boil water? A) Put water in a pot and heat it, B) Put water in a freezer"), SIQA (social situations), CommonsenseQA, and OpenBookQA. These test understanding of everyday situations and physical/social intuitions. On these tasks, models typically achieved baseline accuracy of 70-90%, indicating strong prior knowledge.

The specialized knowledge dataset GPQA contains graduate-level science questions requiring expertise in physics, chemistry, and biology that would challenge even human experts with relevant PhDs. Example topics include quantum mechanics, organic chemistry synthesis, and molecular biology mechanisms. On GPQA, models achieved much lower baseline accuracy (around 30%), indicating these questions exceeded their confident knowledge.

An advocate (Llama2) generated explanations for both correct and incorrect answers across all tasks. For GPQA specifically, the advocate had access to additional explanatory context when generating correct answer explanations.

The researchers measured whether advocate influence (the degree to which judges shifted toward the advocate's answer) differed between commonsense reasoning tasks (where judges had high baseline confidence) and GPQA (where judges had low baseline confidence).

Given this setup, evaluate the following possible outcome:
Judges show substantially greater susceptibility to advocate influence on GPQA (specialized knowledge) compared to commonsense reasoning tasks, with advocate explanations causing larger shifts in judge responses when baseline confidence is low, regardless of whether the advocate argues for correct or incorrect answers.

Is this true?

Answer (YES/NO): YES